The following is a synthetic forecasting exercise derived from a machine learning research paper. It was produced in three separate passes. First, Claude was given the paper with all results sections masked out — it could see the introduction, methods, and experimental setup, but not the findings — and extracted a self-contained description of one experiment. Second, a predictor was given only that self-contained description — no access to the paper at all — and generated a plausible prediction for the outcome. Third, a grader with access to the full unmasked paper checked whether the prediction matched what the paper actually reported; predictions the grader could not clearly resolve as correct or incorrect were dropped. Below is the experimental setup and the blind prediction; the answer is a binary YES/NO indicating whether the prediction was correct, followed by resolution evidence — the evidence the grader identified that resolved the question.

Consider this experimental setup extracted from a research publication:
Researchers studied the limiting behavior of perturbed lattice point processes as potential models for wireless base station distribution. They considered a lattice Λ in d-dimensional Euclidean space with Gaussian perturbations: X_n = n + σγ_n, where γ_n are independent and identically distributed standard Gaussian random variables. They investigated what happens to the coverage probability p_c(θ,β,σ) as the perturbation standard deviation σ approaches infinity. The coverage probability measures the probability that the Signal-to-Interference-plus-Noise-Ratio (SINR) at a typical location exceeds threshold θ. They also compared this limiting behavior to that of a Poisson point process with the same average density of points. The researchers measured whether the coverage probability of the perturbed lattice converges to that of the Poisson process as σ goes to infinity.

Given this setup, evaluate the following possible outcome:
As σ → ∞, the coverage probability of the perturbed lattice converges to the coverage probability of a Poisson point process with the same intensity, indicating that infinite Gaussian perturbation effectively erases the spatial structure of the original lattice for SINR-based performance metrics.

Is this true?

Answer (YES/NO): YES